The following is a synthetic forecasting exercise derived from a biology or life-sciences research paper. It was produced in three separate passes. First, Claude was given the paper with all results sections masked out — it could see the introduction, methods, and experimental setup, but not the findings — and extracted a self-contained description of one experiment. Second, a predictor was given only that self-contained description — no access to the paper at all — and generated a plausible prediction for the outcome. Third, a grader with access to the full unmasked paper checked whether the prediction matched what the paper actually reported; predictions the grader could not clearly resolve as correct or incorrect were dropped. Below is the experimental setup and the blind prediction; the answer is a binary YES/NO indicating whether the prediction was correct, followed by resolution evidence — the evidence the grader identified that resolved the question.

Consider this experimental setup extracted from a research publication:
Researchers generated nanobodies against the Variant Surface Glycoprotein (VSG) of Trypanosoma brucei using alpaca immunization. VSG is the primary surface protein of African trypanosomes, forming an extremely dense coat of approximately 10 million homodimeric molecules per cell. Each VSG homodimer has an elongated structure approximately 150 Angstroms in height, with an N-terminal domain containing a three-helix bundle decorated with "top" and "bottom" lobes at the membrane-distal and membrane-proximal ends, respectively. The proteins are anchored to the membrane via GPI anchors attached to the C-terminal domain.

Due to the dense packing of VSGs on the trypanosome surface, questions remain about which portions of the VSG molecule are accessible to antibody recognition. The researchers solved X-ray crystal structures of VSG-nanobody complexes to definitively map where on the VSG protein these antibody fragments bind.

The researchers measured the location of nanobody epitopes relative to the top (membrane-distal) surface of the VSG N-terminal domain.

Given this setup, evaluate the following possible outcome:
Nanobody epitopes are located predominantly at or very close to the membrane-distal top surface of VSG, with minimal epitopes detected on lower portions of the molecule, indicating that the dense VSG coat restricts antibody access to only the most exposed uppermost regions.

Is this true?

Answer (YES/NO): NO